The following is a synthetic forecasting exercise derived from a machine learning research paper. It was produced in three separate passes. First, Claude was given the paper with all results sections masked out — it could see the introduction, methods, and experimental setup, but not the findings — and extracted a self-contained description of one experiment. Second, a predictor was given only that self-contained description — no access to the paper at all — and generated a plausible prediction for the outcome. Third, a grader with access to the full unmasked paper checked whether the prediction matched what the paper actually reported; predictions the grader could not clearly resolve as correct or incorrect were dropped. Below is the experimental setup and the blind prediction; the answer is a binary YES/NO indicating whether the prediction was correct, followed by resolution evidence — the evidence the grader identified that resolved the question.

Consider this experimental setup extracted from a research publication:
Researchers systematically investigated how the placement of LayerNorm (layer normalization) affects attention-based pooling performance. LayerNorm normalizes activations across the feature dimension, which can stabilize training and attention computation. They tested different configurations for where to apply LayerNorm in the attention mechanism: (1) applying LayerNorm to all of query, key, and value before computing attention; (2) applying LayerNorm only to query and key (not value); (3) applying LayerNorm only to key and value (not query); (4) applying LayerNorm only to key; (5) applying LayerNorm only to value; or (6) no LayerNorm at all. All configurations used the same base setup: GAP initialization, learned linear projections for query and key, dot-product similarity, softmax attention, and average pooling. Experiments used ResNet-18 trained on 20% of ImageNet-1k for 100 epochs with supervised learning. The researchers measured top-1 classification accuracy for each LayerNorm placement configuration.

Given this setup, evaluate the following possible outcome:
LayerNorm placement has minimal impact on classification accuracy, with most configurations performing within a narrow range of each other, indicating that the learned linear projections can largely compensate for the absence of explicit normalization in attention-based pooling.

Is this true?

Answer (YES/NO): NO